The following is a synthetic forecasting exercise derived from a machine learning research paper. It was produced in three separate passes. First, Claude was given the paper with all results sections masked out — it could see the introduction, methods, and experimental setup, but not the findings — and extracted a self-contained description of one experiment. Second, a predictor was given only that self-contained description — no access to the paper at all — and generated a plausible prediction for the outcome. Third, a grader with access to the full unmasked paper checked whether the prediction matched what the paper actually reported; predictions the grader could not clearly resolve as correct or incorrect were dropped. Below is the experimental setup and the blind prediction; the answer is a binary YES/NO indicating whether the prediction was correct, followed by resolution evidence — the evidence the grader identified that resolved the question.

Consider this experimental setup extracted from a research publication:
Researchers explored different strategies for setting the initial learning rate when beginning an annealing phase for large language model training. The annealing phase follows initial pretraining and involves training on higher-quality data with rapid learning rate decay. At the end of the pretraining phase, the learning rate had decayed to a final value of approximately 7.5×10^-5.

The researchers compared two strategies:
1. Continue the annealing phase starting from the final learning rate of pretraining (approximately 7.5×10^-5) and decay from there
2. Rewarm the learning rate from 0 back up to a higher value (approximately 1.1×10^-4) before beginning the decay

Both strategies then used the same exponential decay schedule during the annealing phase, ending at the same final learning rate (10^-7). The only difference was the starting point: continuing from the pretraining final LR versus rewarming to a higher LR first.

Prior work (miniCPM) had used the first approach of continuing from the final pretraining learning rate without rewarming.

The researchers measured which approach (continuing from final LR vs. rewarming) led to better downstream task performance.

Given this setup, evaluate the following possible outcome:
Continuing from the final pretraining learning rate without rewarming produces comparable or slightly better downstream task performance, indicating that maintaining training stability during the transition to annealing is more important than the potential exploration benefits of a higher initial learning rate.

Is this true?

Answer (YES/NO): NO